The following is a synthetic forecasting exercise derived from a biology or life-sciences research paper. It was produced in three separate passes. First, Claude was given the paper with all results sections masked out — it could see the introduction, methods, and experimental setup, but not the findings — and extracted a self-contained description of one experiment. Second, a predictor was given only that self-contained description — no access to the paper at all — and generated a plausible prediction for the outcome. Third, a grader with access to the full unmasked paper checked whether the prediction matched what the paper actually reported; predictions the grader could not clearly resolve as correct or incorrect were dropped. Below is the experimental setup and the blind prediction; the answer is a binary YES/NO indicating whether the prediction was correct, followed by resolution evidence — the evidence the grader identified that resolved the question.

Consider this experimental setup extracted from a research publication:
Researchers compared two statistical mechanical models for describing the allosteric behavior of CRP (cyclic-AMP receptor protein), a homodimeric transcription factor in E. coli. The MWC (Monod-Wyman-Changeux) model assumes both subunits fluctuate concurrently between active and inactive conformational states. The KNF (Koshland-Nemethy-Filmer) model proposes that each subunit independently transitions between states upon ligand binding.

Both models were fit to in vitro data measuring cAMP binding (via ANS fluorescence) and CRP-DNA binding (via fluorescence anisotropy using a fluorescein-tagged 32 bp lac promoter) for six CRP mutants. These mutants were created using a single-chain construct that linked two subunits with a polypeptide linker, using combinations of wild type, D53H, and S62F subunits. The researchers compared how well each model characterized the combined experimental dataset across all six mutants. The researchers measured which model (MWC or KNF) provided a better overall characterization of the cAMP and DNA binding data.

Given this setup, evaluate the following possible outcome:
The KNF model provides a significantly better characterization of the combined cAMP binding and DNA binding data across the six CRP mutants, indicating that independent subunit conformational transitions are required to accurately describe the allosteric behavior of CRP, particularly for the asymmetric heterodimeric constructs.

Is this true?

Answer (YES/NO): NO